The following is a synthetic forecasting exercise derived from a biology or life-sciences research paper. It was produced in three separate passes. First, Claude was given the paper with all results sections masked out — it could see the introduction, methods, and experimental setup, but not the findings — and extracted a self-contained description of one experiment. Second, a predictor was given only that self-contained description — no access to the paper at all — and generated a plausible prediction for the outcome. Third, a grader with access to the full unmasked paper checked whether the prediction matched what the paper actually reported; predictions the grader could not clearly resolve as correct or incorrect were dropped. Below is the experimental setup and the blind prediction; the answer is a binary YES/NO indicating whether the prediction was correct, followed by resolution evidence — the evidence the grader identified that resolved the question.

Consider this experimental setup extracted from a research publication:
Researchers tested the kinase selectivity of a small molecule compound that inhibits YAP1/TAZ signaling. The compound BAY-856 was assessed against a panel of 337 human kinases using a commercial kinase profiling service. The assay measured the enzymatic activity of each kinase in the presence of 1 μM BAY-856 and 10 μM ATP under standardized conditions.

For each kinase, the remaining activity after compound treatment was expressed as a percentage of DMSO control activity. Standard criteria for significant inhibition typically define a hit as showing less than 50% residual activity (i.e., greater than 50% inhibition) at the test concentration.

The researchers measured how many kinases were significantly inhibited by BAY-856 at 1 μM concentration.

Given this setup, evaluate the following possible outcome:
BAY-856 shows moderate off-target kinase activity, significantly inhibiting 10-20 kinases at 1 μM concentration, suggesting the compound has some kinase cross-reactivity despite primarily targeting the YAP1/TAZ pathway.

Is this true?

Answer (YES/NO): NO